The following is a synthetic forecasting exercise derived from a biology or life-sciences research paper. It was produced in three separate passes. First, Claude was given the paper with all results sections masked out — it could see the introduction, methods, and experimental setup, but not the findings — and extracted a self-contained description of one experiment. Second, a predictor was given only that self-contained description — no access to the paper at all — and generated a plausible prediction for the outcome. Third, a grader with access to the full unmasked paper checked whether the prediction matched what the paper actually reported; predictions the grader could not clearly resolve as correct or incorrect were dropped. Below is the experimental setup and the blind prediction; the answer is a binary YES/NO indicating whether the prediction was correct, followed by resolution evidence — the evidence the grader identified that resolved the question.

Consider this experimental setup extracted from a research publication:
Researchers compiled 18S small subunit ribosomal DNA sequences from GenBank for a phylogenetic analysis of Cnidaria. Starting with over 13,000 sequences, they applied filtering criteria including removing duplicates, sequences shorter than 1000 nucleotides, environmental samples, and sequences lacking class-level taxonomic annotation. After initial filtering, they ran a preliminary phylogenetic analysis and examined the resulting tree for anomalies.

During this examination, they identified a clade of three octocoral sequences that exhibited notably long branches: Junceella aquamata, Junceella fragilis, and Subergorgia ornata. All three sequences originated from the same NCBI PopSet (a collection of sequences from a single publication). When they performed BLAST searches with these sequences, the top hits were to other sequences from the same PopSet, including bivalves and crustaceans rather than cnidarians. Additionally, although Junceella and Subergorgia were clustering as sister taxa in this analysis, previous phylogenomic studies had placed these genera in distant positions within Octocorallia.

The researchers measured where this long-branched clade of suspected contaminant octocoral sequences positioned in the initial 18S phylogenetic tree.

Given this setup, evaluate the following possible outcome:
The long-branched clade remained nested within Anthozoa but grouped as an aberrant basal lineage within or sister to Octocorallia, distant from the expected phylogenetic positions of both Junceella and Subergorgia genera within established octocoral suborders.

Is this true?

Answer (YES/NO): NO